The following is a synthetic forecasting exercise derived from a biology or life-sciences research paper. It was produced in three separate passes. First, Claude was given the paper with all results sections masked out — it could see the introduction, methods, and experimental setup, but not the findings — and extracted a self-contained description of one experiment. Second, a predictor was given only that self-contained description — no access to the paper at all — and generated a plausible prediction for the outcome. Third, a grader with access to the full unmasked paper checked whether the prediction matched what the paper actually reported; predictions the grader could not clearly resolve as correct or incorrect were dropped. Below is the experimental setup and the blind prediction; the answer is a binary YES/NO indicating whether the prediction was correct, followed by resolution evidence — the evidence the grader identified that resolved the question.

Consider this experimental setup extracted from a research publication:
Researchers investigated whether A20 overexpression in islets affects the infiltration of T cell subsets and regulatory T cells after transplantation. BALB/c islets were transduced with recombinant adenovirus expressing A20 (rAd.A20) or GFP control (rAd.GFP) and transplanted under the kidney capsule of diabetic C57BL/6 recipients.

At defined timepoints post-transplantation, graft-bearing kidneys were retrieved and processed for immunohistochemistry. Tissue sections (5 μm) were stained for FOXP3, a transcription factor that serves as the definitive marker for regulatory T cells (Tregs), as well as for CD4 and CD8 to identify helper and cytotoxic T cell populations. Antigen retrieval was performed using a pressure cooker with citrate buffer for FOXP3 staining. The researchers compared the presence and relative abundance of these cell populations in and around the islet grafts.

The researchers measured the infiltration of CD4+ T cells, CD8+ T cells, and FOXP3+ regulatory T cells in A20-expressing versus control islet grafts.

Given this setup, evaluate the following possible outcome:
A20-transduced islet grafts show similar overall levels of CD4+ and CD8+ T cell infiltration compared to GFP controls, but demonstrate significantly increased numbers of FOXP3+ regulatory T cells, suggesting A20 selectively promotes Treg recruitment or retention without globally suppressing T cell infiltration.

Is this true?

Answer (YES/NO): NO